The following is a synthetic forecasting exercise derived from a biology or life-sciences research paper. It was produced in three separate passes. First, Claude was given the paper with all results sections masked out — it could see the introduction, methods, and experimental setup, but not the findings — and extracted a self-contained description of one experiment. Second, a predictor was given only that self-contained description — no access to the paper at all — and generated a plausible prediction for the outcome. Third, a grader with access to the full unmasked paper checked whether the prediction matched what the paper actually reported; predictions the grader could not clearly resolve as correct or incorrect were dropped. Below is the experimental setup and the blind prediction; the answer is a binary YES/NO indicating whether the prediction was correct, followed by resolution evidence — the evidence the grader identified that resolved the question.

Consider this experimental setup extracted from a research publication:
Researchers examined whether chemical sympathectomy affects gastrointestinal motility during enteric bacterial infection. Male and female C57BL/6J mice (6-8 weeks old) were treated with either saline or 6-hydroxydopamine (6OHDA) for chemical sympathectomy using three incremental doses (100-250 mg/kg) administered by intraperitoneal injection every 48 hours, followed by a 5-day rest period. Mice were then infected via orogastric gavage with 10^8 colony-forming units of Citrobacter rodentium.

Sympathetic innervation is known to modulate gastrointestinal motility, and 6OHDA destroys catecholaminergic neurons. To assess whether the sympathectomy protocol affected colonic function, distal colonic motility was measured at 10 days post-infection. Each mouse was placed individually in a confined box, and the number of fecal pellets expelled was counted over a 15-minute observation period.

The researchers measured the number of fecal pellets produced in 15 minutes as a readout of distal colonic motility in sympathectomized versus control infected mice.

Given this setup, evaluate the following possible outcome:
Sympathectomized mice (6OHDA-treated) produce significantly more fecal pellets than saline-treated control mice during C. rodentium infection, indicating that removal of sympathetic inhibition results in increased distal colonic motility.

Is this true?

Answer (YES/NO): NO